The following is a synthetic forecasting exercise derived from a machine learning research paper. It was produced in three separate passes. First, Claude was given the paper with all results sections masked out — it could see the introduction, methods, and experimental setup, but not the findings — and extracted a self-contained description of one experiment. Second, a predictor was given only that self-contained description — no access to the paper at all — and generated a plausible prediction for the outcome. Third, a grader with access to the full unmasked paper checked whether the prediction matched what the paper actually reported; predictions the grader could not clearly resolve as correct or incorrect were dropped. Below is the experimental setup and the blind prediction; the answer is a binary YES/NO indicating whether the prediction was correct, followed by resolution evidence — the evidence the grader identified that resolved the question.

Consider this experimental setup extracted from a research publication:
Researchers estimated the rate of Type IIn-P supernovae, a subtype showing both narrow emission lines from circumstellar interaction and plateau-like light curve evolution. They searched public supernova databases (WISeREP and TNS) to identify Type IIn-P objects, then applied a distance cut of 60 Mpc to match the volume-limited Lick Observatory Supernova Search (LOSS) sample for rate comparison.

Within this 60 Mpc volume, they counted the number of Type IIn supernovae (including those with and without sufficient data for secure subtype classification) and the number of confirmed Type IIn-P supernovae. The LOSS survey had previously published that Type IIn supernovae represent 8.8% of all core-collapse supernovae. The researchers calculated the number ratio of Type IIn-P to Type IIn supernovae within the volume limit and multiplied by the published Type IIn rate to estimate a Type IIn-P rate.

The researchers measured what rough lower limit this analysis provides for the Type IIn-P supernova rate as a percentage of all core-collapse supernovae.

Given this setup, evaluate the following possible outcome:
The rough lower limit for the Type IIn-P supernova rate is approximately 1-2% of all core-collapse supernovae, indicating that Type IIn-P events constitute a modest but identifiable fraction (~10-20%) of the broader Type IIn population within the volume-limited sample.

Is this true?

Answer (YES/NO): NO